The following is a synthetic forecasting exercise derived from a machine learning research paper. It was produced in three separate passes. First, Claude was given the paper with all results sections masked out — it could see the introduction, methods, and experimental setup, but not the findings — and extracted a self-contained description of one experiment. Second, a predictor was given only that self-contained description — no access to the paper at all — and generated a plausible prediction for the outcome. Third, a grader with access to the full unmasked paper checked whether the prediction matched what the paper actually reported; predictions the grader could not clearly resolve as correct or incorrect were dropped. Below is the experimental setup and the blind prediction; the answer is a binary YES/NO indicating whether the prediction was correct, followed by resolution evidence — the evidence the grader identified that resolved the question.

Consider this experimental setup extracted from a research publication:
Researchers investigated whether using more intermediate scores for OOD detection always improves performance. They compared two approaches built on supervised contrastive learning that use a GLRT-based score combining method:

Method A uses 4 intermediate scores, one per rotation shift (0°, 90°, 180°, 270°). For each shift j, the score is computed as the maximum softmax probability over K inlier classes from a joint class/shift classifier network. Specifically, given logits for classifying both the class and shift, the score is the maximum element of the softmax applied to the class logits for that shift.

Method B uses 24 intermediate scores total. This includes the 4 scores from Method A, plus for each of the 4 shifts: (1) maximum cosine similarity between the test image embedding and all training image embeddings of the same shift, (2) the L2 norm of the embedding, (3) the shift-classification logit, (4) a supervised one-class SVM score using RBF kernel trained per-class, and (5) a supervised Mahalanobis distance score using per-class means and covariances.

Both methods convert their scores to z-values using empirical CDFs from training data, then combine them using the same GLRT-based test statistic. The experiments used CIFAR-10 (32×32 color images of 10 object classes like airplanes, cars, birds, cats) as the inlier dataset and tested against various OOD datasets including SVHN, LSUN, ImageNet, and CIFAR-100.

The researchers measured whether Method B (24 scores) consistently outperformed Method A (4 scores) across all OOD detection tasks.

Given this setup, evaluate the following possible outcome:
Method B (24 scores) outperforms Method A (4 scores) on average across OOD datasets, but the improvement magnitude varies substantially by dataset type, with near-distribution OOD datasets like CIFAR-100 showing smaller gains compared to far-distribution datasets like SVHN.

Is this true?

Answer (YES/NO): NO